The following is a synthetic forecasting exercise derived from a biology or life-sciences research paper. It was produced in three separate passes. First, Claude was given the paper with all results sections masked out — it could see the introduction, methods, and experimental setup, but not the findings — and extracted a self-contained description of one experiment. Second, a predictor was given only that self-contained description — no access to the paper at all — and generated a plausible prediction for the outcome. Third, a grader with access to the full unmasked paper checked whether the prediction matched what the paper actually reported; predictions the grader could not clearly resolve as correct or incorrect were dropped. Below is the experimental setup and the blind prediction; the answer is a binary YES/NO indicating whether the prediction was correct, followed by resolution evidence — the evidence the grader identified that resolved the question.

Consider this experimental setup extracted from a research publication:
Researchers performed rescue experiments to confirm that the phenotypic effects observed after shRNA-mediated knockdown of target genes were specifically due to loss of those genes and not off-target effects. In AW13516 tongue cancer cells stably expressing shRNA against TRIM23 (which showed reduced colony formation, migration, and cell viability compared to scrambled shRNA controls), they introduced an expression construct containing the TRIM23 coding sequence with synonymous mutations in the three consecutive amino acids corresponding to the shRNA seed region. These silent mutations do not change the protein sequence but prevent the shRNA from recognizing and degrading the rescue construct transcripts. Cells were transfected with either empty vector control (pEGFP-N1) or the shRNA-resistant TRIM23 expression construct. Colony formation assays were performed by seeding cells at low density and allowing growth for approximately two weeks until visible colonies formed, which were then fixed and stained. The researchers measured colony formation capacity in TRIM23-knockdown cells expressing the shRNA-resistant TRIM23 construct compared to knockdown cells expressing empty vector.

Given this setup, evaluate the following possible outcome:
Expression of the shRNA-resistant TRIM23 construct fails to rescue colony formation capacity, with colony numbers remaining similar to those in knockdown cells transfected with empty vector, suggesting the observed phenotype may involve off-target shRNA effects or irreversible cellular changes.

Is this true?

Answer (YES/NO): NO